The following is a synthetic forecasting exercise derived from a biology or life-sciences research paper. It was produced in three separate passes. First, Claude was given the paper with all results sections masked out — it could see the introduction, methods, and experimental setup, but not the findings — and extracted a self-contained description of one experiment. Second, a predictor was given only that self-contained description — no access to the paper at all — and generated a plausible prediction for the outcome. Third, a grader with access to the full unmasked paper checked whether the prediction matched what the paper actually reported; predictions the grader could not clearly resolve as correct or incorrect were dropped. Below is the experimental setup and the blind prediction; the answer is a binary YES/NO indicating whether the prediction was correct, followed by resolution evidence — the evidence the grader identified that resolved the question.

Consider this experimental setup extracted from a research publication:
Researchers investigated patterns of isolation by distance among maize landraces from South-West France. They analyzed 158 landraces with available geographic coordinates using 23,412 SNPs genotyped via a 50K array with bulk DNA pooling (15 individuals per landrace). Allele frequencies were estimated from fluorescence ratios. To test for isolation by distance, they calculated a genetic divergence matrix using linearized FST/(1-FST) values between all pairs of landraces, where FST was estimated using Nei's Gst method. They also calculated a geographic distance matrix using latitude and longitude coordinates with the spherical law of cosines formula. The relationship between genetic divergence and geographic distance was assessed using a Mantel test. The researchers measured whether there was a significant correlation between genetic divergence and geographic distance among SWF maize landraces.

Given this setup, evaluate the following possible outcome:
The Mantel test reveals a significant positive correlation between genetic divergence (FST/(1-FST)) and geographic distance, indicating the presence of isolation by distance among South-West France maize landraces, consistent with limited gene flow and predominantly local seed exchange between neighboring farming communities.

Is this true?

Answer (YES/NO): YES